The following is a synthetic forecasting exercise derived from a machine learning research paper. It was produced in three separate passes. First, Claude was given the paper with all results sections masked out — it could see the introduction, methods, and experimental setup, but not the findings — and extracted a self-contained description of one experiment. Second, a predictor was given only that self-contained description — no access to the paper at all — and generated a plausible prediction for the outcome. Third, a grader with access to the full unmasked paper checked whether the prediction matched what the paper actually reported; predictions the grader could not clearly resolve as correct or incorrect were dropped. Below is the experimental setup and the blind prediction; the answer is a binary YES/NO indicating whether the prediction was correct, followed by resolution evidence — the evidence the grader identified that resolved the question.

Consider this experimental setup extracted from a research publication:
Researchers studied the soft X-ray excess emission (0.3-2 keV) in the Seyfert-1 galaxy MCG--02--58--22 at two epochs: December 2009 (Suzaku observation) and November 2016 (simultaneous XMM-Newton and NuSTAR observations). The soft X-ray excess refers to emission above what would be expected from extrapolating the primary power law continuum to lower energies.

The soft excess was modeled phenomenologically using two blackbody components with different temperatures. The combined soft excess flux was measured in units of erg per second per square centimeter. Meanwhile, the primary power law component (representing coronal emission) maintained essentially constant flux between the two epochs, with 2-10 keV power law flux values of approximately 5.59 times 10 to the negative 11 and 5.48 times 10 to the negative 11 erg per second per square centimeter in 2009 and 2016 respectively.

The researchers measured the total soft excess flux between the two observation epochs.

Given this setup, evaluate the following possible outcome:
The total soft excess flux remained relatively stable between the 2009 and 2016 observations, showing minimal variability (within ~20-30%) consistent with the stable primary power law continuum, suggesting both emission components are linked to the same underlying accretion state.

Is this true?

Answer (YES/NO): NO